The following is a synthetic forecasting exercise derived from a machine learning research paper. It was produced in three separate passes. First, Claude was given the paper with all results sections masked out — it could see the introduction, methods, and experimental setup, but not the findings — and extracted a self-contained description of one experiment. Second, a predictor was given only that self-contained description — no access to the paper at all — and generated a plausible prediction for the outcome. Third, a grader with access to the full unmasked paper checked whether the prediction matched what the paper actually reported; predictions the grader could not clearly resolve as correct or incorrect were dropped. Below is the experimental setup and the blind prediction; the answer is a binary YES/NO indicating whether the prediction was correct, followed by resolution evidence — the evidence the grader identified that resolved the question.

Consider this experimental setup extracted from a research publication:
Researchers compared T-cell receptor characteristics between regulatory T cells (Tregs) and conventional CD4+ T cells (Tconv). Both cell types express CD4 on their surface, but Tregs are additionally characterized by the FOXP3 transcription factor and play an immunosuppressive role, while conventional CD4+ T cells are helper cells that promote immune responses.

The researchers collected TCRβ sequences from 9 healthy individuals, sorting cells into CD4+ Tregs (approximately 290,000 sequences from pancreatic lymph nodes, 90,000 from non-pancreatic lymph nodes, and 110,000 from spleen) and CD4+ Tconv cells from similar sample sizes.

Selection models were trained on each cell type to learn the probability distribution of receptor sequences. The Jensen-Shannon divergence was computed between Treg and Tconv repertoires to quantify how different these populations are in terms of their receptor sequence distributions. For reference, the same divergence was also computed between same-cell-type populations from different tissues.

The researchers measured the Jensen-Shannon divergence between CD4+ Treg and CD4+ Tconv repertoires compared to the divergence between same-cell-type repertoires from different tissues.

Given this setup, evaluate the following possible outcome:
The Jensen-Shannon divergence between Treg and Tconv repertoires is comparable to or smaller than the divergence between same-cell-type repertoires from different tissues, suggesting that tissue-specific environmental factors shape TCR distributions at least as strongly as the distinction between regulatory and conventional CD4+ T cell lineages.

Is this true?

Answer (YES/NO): NO